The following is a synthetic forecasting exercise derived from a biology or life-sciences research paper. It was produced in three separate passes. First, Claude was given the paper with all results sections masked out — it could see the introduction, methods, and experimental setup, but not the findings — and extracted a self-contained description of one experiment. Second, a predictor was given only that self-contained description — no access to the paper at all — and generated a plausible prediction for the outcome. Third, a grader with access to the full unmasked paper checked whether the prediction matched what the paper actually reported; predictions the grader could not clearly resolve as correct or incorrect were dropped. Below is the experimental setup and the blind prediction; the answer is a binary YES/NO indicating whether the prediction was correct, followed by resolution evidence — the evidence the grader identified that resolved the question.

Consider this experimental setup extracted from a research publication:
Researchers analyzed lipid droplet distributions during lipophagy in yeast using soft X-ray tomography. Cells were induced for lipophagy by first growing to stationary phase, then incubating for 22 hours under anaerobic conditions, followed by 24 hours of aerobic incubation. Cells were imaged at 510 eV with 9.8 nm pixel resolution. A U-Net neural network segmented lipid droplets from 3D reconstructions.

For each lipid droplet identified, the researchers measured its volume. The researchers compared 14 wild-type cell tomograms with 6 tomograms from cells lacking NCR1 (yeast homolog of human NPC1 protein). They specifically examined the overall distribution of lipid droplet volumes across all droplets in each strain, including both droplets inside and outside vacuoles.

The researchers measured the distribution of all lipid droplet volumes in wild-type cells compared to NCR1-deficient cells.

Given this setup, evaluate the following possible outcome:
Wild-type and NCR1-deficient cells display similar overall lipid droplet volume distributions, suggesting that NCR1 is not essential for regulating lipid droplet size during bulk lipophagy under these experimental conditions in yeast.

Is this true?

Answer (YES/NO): NO